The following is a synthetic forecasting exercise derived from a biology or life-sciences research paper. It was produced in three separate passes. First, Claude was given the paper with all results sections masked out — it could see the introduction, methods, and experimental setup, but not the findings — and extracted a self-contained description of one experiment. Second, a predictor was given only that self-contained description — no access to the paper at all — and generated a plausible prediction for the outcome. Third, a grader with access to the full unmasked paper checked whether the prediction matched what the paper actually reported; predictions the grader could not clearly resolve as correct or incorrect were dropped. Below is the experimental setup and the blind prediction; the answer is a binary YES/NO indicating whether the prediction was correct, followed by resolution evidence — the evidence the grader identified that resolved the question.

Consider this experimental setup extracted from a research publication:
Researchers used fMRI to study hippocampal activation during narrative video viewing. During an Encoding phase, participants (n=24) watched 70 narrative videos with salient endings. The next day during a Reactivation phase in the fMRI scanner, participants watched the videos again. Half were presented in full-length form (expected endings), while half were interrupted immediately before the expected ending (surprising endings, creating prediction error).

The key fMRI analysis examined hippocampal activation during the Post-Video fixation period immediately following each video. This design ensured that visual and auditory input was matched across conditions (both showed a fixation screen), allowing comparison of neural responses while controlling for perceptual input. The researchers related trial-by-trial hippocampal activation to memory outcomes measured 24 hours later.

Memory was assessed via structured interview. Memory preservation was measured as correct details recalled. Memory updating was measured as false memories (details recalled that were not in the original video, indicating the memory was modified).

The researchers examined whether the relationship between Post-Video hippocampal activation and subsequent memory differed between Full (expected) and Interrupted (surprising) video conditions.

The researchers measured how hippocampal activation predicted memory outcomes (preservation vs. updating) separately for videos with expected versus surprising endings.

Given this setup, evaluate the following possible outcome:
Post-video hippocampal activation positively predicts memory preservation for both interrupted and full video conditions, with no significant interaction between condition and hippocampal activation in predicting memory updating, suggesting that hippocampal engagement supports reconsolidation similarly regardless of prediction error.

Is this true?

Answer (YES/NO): NO